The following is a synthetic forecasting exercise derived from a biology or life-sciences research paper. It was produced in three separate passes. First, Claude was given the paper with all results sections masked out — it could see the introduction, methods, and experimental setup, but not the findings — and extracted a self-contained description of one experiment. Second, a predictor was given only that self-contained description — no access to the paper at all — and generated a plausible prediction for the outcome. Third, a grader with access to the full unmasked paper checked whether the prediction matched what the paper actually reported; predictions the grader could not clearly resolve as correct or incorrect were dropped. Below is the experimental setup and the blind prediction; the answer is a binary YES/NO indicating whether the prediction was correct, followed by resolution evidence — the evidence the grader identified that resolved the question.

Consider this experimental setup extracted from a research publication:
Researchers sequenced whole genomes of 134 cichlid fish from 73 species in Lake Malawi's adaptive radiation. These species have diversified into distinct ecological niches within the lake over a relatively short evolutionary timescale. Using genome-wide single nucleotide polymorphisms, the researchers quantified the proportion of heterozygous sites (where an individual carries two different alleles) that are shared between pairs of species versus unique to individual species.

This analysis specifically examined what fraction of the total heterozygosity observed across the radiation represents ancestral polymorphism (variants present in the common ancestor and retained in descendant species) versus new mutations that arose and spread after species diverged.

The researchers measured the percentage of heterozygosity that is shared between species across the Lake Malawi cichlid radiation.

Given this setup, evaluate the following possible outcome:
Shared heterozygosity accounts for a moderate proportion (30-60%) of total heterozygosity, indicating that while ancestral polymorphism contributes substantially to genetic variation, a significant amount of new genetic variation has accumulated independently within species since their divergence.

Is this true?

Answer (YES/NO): NO